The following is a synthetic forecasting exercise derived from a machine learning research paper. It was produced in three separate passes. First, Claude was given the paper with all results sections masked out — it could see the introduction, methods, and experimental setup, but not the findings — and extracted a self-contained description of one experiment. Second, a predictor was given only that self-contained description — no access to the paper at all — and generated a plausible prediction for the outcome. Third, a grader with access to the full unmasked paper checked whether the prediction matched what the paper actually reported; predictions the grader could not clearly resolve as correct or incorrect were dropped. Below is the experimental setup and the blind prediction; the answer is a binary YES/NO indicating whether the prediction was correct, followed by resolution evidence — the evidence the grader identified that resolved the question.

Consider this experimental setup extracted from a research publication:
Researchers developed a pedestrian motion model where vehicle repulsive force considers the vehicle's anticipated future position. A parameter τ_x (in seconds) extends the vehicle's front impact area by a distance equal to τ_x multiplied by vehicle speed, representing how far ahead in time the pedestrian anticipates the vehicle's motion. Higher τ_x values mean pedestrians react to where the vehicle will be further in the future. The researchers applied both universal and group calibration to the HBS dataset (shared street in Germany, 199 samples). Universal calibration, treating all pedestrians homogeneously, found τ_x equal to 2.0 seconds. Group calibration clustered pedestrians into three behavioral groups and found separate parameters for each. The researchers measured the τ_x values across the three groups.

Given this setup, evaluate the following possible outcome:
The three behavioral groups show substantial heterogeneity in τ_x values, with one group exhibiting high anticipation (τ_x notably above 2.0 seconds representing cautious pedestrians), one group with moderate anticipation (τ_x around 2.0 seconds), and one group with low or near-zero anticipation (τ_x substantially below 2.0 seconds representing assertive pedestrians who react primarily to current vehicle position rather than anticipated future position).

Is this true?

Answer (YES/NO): NO